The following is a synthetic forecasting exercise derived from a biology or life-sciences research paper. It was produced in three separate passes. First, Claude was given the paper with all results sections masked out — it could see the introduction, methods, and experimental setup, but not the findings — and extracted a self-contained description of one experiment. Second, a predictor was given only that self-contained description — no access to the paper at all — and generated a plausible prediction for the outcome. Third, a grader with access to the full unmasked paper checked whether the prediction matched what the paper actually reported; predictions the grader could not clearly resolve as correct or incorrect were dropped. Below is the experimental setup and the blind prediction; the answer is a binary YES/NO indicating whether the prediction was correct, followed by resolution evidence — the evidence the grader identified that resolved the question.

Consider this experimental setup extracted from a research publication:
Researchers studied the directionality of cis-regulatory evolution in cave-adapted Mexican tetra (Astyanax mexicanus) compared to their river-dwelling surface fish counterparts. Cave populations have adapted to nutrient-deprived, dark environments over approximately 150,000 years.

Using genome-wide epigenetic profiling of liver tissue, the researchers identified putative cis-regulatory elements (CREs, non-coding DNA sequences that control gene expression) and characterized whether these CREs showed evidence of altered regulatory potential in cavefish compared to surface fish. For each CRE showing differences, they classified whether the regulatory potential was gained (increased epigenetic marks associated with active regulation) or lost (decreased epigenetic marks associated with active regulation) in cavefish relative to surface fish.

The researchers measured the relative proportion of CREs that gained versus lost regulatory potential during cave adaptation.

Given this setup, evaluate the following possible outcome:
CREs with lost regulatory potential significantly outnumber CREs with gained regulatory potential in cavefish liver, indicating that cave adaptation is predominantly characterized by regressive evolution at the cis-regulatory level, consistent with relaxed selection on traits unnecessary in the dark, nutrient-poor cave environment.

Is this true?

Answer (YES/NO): NO